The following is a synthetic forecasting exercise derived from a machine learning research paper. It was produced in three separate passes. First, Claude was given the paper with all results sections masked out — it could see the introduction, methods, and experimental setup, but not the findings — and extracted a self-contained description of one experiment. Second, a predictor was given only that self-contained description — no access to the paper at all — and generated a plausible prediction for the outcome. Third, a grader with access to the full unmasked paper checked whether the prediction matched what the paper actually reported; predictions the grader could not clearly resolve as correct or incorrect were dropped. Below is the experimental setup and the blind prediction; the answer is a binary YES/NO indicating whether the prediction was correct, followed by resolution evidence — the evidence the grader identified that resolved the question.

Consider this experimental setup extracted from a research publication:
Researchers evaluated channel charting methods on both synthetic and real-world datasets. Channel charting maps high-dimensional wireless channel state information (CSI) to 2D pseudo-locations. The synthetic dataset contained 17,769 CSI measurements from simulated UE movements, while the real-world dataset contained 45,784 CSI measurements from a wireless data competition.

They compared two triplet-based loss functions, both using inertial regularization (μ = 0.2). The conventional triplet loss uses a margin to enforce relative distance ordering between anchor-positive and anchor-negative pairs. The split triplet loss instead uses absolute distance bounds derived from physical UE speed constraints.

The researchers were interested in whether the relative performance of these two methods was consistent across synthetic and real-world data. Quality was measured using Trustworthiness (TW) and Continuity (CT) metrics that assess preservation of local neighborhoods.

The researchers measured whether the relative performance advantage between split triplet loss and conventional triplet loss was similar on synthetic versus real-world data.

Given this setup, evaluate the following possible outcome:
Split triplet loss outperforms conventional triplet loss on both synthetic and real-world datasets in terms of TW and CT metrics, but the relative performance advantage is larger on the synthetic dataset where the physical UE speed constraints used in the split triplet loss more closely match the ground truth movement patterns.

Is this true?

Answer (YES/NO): YES